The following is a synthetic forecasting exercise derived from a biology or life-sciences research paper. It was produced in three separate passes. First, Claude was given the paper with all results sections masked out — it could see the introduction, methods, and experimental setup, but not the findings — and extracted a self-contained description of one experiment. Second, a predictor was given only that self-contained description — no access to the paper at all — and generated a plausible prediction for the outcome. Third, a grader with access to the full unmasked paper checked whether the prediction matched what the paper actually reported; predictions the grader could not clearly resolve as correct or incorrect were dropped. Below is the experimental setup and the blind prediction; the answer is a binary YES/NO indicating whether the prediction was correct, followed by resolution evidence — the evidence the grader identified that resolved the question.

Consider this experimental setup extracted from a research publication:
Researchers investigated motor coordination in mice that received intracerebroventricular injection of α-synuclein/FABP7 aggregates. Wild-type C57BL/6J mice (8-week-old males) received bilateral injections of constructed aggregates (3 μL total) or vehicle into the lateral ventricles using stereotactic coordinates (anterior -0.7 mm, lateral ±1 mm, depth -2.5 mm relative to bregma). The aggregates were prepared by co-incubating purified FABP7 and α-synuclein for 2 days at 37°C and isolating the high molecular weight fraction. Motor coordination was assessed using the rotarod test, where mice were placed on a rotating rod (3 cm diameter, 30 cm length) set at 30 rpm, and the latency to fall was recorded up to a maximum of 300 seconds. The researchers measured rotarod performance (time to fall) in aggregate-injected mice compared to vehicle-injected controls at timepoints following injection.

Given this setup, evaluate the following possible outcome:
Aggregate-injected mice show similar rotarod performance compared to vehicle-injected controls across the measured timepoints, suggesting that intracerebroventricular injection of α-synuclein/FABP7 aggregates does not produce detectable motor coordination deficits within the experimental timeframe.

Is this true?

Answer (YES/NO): NO